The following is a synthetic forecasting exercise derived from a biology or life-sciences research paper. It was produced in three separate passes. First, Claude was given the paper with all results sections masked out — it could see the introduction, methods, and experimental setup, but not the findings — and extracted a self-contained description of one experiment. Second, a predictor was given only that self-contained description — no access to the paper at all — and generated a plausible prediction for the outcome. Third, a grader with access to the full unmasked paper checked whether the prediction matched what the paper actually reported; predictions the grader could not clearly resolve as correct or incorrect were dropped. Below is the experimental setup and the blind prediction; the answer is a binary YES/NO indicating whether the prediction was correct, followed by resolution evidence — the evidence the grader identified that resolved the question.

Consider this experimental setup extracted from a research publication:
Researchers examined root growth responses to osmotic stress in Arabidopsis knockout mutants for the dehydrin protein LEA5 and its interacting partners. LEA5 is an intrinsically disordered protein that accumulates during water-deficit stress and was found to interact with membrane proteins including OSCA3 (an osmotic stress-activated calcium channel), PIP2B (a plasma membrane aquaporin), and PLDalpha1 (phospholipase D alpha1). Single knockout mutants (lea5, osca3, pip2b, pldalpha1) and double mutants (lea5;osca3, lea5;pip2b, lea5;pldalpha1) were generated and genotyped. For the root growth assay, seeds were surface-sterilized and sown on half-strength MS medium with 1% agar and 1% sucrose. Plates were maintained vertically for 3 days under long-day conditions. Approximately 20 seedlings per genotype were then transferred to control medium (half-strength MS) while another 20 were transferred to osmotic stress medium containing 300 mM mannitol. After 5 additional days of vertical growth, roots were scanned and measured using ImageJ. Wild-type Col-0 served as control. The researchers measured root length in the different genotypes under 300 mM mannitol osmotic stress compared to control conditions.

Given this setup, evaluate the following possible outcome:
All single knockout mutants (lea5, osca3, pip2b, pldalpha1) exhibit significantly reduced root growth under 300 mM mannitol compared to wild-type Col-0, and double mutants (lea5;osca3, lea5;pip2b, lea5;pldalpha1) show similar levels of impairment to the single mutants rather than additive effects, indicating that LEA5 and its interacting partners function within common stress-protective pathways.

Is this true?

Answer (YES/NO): NO